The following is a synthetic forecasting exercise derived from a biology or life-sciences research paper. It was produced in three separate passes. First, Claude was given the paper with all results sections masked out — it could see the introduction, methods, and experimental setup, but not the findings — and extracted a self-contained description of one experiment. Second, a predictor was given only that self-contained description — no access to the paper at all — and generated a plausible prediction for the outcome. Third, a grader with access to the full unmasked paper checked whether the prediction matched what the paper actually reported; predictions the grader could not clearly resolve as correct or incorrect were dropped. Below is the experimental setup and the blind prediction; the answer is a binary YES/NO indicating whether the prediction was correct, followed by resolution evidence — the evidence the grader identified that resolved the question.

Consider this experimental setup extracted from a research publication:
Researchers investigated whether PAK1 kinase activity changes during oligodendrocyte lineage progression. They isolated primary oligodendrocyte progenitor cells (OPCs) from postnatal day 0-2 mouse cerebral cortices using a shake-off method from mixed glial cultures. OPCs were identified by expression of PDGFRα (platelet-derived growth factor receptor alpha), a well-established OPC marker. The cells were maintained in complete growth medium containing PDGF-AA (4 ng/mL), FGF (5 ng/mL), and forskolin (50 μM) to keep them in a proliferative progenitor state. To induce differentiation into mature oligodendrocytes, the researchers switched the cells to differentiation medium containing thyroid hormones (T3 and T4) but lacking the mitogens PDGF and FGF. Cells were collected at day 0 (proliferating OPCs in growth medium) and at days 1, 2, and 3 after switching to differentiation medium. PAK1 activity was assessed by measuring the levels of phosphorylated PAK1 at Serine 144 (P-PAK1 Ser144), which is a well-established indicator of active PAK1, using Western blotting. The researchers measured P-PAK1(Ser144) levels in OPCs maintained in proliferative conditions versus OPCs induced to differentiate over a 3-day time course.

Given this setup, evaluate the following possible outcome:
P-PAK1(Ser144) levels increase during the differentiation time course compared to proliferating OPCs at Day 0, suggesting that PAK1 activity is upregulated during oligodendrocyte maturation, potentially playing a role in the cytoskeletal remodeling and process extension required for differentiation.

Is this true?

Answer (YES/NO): NO